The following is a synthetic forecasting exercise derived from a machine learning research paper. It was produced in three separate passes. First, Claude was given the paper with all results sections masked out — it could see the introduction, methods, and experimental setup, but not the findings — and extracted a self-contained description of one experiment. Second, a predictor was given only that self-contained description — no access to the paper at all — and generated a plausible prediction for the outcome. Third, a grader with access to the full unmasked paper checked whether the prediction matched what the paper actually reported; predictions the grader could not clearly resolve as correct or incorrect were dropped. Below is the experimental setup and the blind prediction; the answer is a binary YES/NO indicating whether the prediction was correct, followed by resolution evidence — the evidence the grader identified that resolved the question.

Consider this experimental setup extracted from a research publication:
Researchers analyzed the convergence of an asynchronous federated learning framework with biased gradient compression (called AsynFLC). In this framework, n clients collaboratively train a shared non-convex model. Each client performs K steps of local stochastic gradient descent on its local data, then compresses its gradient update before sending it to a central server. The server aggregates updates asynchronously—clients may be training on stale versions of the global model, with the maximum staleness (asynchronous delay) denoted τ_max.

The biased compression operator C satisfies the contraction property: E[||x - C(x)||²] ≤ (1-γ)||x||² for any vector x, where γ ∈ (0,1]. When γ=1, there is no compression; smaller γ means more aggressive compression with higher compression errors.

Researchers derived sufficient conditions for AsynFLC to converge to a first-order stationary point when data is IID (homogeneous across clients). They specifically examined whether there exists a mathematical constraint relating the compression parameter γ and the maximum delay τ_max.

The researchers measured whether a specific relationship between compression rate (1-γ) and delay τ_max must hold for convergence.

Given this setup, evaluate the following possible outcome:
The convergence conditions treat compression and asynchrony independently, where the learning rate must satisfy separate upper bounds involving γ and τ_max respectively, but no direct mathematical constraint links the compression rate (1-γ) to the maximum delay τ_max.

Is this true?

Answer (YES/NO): NO